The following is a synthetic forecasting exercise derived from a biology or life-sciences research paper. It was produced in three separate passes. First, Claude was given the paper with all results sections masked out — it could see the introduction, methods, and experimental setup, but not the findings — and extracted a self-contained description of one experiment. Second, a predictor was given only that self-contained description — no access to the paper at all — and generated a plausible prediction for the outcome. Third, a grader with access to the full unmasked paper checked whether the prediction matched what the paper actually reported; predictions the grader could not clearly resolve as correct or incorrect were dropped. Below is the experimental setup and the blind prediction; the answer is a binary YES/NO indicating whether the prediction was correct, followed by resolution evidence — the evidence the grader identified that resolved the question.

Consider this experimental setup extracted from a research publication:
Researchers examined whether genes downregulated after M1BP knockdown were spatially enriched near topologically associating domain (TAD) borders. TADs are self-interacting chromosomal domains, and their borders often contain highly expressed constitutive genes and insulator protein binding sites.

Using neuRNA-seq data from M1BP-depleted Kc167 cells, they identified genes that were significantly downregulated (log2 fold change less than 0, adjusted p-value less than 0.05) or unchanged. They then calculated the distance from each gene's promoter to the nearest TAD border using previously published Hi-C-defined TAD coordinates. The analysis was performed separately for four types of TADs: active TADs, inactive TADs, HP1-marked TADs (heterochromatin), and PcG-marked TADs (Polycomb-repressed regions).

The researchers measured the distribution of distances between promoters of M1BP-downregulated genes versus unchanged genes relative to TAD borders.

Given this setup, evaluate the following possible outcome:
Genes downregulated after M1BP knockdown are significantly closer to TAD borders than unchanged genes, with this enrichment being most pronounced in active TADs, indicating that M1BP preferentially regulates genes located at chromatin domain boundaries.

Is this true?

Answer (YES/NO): NO